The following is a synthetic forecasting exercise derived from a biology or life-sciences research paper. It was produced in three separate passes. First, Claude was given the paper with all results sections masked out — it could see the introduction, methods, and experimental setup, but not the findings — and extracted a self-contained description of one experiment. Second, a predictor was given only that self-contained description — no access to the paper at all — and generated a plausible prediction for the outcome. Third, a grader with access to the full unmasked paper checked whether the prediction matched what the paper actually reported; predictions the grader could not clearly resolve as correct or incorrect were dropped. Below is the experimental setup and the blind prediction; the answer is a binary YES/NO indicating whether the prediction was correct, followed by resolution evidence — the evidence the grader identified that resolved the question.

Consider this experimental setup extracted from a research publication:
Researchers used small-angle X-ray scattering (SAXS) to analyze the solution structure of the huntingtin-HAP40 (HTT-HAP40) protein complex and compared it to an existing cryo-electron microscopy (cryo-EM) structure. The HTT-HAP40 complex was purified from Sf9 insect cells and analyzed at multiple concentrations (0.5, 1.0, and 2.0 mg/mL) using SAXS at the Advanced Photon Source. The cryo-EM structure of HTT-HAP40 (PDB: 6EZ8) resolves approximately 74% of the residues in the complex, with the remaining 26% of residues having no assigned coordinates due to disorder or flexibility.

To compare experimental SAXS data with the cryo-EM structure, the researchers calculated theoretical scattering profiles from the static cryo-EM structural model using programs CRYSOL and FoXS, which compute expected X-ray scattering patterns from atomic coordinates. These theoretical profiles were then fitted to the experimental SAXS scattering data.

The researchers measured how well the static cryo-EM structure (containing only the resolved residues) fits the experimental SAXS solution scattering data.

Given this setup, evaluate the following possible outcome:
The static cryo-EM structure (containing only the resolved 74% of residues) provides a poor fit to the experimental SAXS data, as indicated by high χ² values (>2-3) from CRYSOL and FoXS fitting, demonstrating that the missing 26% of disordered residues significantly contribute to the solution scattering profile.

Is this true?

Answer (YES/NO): YES